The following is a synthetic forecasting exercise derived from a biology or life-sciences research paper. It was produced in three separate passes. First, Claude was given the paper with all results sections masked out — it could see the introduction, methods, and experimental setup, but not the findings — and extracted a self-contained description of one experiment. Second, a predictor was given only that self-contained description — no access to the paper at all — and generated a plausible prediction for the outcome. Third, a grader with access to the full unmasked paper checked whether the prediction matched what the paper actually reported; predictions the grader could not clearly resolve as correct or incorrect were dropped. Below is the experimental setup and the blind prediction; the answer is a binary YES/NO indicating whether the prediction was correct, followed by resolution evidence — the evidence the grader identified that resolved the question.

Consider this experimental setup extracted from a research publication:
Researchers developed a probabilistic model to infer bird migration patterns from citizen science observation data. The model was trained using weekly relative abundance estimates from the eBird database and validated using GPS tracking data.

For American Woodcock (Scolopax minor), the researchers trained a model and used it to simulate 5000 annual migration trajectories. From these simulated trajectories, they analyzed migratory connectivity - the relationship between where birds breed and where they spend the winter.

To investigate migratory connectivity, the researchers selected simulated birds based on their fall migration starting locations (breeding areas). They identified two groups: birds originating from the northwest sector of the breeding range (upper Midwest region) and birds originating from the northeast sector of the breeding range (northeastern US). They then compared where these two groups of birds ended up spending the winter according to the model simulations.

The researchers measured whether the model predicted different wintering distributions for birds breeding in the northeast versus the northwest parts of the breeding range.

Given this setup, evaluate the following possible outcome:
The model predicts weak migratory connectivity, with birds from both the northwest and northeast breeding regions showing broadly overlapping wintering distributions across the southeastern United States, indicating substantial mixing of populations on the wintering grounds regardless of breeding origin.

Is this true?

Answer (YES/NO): NO